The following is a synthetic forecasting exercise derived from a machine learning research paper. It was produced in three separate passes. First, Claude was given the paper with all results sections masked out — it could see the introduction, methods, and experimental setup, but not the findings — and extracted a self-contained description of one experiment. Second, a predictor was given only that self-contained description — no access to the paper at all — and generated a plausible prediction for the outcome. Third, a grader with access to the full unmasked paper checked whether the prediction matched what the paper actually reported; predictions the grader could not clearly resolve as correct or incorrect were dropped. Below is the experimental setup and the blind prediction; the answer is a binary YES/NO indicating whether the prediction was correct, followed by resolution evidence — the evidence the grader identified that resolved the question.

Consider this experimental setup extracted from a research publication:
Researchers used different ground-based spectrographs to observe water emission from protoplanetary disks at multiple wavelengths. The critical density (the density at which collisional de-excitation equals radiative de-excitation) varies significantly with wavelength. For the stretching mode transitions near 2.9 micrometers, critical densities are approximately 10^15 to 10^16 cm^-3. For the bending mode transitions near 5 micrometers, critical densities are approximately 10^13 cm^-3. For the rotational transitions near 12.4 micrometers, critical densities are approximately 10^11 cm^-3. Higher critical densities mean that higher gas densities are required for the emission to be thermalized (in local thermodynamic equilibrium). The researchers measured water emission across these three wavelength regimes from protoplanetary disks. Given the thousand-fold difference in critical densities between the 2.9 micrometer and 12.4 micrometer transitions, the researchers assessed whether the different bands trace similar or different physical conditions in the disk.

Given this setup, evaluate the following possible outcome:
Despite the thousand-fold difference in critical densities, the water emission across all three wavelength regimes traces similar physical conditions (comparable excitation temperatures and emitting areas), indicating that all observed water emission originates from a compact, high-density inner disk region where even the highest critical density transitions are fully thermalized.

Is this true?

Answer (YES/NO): NO